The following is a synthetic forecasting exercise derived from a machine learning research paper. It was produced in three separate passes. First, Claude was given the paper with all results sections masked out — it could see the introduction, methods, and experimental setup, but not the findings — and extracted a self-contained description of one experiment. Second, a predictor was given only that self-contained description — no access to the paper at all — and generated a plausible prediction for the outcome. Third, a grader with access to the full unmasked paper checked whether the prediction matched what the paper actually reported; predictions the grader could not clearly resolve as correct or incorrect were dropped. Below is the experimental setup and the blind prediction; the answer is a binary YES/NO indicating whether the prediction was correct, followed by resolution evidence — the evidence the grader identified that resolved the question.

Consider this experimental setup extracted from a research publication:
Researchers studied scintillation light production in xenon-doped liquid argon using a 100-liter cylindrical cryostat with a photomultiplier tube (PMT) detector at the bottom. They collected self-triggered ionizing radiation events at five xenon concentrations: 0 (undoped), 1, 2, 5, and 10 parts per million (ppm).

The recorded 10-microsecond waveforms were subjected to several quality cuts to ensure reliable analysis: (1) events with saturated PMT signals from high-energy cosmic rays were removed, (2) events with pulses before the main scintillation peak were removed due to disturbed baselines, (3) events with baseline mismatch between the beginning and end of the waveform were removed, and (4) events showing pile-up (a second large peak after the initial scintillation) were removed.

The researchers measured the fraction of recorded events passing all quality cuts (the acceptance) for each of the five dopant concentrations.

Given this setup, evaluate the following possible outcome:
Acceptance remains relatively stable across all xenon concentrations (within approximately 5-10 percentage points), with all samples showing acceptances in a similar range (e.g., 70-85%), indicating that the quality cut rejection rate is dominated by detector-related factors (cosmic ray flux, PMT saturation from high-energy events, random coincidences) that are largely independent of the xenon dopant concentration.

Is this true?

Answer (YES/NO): NO